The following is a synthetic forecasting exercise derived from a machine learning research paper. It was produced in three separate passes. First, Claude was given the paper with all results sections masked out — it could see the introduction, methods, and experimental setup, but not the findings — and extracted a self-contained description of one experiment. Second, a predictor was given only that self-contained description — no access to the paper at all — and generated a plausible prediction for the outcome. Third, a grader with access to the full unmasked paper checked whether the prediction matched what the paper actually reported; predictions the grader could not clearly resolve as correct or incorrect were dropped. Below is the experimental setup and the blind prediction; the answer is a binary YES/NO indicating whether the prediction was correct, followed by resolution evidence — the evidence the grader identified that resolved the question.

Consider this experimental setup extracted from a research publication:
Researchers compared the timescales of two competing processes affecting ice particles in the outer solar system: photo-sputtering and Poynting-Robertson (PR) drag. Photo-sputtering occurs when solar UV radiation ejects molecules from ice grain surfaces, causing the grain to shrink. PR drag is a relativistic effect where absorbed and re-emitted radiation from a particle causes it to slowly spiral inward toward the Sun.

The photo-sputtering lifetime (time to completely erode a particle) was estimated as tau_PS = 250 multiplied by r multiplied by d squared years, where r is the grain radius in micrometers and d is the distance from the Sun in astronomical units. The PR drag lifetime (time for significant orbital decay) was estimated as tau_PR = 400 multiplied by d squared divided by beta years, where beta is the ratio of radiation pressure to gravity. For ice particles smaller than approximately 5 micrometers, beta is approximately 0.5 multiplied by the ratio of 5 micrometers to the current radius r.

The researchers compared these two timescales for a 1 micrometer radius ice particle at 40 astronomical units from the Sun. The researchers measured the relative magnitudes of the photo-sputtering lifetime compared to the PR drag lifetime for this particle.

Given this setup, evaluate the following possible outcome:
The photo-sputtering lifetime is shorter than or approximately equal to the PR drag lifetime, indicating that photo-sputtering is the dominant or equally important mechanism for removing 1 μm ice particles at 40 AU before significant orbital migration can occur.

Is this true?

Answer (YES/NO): YES